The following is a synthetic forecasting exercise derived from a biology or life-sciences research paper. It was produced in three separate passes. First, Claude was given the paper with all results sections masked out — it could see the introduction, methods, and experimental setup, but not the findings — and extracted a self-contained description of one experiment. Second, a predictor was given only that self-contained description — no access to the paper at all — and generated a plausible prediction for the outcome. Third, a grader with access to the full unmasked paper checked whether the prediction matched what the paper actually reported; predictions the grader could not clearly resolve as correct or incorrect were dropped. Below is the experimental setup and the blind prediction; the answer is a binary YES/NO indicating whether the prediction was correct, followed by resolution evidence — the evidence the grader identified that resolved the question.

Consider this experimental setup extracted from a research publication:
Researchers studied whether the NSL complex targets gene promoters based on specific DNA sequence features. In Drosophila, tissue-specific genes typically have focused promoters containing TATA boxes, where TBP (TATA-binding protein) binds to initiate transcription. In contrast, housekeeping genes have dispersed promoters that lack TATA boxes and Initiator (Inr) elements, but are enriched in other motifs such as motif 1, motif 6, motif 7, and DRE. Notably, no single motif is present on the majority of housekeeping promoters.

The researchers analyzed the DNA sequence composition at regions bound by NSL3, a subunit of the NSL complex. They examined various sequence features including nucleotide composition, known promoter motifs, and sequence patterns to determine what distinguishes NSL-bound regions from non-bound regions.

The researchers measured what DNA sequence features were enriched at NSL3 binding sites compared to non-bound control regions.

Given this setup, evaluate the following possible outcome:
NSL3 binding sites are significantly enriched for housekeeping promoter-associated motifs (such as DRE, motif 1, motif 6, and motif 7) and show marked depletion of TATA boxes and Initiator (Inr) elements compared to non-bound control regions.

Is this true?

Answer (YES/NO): NO